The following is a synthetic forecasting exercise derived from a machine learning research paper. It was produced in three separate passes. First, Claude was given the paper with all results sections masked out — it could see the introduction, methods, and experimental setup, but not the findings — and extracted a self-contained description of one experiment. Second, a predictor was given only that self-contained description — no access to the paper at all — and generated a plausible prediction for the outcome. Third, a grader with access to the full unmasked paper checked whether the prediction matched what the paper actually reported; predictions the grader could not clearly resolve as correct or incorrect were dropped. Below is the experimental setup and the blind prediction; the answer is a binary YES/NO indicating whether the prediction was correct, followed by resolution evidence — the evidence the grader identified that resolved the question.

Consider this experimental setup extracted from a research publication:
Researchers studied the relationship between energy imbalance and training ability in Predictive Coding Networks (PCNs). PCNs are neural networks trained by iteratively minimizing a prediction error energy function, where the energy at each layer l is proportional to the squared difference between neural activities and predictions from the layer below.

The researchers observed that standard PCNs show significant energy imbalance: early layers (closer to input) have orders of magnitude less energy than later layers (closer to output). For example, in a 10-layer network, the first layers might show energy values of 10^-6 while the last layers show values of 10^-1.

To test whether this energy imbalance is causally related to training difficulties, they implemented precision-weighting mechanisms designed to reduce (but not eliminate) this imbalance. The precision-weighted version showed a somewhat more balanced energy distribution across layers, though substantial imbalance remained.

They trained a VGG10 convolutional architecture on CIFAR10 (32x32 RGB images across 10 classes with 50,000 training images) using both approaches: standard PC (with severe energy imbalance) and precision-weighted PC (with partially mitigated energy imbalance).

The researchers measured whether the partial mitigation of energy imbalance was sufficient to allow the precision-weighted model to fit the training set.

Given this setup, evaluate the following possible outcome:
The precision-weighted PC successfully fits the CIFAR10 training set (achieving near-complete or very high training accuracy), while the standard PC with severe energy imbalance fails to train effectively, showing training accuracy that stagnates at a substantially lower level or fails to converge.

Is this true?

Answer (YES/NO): YES